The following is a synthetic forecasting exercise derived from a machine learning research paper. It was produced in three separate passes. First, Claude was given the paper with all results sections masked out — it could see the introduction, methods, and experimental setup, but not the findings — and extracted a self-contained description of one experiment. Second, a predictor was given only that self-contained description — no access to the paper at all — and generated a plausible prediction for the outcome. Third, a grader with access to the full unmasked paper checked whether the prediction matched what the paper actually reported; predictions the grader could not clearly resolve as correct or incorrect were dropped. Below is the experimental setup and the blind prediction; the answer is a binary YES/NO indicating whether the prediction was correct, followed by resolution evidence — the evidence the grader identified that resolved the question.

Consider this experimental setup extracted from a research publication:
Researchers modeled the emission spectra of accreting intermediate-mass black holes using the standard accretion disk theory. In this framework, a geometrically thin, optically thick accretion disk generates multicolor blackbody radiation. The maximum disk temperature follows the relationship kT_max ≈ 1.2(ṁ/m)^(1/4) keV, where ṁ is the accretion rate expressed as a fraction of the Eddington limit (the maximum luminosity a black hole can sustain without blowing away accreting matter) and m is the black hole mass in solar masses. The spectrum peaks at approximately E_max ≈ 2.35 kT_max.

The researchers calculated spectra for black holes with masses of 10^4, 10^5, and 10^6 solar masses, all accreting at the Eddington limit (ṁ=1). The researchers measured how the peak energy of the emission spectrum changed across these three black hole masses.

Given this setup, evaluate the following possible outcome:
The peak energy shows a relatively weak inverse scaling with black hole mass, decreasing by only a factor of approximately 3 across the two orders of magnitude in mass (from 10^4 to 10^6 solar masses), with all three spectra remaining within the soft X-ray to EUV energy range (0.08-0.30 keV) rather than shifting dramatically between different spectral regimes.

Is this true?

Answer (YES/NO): YES